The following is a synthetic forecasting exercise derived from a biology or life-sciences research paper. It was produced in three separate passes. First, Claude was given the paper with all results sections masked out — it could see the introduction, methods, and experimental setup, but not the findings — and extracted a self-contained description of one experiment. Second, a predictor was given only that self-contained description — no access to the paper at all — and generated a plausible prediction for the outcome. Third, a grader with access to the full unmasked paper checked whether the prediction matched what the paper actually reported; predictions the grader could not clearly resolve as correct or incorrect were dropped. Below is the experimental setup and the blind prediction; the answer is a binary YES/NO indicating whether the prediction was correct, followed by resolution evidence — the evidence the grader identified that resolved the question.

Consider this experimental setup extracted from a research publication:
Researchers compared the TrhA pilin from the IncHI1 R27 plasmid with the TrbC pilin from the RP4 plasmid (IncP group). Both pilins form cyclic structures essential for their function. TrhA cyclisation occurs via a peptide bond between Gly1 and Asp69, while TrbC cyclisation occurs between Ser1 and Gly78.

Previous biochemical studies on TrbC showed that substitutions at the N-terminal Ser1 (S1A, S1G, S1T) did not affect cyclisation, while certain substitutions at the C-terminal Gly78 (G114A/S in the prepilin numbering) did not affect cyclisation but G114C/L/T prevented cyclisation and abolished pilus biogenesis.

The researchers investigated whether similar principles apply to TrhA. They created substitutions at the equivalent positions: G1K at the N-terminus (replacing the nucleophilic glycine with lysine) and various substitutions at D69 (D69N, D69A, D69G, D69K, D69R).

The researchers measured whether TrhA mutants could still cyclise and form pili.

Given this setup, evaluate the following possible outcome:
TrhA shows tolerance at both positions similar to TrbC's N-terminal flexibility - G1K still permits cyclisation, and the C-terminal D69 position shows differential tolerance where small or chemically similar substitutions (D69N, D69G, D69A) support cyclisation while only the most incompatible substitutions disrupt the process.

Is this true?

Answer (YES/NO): NO